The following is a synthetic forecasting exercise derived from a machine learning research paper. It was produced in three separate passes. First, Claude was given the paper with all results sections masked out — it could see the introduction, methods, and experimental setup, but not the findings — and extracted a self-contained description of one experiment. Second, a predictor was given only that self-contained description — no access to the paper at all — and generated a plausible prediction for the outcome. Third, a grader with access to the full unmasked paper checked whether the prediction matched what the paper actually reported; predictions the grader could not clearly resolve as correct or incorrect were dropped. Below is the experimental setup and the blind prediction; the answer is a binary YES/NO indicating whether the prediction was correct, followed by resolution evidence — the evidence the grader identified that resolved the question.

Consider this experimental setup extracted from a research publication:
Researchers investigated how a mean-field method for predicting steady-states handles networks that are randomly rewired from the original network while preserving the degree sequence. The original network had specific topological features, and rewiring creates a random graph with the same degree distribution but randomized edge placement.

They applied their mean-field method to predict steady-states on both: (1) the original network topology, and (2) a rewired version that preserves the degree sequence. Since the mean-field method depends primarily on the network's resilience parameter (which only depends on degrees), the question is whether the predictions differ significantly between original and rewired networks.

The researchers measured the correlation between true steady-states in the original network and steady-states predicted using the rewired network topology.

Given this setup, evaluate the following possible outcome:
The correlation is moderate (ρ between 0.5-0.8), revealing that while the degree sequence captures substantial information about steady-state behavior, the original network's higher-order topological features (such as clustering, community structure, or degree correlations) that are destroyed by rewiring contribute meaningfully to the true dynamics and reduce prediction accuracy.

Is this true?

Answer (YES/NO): NO